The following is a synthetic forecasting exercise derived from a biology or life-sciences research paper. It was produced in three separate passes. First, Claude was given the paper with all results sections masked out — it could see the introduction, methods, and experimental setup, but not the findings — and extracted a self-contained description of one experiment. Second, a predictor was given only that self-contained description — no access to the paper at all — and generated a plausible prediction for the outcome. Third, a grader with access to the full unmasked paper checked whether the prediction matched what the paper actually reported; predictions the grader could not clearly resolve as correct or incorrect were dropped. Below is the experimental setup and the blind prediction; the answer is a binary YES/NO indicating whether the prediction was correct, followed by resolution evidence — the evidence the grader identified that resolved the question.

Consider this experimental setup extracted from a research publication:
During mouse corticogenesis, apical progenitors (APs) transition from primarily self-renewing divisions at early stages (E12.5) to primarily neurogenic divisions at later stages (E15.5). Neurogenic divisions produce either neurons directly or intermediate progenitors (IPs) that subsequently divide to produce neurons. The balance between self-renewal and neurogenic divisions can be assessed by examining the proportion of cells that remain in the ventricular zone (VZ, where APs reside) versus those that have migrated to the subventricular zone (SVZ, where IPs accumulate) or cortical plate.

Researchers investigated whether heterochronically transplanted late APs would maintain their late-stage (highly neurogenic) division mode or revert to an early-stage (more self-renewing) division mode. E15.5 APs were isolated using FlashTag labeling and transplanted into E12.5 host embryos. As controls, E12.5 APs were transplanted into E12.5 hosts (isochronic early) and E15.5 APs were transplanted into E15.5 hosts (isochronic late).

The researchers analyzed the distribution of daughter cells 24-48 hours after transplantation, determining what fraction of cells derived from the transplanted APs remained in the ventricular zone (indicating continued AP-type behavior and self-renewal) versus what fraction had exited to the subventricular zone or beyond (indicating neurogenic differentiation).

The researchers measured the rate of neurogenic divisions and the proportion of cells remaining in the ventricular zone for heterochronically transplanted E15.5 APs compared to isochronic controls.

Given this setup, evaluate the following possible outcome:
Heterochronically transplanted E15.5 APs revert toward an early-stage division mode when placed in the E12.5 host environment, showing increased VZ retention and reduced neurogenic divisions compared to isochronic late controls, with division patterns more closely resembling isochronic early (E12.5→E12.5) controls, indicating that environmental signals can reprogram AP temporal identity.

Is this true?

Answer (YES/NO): YES